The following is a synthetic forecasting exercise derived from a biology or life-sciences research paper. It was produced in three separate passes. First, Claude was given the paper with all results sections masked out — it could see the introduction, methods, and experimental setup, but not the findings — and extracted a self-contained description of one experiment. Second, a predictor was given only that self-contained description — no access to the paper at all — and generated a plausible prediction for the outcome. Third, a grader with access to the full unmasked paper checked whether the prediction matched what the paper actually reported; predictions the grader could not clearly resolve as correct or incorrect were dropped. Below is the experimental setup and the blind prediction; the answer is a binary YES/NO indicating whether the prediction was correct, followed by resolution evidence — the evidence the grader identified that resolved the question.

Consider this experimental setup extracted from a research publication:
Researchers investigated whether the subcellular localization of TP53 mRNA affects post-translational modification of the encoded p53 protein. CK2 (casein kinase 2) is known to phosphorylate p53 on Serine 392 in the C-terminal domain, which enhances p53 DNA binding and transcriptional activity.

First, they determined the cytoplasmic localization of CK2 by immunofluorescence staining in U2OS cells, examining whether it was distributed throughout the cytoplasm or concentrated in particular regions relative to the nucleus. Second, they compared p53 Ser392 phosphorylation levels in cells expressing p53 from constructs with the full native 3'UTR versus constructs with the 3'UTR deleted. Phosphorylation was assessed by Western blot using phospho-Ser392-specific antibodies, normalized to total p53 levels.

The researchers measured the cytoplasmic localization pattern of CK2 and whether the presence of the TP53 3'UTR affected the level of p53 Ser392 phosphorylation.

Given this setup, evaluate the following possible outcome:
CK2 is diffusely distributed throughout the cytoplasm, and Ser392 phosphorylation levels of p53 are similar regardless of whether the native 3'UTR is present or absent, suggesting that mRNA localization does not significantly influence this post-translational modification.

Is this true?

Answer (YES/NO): NO